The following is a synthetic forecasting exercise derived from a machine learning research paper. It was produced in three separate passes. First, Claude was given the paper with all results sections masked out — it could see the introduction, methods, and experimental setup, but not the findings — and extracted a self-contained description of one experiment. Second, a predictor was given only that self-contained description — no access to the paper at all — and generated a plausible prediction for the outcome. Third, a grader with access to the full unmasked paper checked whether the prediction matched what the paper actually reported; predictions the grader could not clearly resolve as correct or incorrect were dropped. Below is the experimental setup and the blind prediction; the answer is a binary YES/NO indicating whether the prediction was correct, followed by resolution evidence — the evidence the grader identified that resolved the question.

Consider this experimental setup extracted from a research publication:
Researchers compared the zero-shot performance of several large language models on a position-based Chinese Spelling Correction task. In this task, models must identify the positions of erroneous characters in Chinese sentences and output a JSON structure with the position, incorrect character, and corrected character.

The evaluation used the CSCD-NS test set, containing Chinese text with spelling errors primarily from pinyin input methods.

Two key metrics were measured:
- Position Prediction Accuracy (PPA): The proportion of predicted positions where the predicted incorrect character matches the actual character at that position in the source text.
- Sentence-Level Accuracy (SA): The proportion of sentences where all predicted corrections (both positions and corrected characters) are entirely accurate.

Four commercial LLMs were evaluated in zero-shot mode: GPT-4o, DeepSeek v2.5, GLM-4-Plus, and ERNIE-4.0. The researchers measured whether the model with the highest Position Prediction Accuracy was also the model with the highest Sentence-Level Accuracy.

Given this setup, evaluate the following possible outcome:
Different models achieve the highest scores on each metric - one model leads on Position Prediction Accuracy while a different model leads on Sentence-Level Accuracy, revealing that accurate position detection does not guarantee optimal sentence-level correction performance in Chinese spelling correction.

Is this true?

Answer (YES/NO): YES